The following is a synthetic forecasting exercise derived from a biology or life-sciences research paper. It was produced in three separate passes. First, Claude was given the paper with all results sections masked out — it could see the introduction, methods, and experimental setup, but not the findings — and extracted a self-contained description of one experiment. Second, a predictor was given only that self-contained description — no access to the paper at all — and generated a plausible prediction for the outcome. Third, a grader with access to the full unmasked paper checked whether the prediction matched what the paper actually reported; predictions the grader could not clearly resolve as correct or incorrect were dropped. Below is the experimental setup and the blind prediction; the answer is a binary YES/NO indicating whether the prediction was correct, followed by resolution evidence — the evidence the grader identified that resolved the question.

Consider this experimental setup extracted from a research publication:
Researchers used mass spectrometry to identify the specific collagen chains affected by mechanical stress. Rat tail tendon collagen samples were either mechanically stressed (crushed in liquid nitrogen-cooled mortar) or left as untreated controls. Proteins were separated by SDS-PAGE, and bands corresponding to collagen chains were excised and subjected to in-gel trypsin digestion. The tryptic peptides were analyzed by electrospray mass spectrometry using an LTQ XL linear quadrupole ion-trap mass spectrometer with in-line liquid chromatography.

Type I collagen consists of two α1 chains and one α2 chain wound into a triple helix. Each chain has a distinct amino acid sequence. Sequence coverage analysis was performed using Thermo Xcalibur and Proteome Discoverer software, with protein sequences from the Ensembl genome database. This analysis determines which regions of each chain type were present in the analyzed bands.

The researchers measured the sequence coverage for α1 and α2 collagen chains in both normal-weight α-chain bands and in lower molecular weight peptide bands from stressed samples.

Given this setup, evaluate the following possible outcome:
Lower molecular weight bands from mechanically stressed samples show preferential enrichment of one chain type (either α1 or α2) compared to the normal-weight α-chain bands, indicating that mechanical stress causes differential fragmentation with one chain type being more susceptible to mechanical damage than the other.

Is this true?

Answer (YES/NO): NO